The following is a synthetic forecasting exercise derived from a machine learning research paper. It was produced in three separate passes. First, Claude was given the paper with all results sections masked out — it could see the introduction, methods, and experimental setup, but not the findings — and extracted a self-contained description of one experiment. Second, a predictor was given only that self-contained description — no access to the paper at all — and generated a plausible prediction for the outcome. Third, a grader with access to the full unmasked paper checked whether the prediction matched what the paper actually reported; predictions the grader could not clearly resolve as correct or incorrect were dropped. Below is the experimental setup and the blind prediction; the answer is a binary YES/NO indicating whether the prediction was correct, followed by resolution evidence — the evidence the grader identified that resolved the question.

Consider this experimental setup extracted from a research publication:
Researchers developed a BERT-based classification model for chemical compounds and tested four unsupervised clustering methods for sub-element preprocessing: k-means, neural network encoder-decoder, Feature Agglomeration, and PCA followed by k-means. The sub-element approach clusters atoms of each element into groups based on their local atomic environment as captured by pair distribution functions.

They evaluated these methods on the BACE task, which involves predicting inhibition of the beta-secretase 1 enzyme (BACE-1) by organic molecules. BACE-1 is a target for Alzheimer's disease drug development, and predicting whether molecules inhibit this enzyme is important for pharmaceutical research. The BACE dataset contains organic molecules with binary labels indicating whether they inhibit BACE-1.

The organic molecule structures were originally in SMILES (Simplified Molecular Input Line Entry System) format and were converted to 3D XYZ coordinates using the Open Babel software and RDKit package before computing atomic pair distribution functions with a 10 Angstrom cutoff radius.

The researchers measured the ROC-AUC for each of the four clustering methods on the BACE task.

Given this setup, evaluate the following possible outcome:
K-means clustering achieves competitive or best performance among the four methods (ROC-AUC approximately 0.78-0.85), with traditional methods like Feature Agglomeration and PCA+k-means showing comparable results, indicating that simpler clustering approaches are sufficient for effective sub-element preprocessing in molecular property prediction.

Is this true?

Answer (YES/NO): NO